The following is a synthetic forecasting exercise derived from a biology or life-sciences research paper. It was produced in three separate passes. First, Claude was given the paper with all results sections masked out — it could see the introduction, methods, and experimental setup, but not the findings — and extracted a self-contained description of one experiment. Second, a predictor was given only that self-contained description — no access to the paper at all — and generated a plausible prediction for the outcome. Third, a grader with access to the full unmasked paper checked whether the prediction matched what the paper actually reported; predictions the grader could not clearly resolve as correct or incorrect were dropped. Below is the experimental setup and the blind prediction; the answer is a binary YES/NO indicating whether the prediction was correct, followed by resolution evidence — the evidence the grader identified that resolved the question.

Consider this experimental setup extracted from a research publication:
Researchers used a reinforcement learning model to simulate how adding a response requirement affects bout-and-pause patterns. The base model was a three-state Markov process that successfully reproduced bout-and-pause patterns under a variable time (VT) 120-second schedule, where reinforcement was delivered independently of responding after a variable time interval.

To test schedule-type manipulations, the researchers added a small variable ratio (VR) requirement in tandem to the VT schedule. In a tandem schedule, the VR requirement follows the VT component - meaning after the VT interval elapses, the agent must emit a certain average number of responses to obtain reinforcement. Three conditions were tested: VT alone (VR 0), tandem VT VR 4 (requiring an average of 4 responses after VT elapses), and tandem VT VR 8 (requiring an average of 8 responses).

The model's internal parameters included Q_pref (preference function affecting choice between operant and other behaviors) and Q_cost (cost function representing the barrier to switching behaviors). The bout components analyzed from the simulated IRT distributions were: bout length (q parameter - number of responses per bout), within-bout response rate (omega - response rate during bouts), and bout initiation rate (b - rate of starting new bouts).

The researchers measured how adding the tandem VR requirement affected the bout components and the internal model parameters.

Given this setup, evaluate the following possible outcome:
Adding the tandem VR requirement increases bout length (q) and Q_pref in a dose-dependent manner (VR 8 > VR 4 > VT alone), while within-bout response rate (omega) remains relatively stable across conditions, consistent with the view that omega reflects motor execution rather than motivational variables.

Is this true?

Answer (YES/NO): NO